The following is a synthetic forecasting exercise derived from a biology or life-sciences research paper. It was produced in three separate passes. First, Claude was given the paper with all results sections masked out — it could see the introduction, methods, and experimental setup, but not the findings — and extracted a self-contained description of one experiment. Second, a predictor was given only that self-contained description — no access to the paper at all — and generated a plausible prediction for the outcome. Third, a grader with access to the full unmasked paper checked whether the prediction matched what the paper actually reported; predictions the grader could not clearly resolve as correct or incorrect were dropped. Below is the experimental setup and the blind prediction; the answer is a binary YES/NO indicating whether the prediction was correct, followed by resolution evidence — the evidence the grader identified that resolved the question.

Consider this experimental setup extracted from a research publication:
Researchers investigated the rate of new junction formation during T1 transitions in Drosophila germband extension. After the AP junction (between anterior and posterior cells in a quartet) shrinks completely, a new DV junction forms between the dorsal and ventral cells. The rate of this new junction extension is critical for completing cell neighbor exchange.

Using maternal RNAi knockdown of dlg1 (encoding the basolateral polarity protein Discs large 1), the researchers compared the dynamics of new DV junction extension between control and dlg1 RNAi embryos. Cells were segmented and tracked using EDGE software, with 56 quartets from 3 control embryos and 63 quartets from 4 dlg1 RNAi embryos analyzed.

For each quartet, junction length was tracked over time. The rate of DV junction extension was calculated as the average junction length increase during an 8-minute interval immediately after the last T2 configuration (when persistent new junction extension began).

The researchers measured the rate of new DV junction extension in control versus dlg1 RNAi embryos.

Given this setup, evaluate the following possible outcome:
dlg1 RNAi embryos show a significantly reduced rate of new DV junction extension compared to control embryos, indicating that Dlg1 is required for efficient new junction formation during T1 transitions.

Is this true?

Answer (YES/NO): NO